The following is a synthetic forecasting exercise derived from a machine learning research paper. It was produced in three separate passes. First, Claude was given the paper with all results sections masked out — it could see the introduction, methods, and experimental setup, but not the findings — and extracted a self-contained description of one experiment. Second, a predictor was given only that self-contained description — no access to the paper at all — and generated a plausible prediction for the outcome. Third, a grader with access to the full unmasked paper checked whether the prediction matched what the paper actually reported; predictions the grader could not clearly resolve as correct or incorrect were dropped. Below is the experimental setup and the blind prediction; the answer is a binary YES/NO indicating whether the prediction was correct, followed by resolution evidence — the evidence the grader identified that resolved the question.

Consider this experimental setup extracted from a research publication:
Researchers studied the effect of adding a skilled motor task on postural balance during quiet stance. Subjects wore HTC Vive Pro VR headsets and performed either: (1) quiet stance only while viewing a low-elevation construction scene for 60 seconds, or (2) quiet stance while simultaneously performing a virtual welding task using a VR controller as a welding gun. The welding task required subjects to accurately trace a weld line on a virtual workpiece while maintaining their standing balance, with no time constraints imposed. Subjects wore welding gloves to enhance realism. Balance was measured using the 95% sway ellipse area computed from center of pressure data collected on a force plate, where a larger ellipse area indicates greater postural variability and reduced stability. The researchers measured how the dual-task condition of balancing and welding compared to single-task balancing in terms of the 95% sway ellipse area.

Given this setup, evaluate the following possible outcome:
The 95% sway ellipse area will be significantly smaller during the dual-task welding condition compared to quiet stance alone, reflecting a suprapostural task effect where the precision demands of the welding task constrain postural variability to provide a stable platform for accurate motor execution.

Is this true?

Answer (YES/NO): NO